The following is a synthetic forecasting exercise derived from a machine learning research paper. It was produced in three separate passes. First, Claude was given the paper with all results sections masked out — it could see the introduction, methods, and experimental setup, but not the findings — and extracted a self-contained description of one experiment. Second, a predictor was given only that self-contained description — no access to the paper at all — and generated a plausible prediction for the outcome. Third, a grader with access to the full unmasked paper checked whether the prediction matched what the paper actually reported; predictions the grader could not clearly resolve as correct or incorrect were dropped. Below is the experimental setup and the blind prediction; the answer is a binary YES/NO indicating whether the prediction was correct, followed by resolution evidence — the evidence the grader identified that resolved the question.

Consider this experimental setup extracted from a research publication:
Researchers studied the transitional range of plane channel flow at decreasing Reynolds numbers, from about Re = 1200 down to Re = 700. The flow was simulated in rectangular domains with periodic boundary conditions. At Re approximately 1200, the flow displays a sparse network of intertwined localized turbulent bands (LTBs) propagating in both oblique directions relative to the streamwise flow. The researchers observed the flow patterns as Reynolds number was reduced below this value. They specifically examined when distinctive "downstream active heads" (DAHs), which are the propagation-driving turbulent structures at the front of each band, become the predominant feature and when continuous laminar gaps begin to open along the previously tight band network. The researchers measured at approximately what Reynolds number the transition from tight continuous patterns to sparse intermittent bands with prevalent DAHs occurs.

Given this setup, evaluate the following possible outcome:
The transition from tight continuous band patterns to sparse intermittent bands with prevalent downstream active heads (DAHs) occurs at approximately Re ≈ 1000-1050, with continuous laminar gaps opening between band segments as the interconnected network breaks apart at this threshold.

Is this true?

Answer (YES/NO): NO